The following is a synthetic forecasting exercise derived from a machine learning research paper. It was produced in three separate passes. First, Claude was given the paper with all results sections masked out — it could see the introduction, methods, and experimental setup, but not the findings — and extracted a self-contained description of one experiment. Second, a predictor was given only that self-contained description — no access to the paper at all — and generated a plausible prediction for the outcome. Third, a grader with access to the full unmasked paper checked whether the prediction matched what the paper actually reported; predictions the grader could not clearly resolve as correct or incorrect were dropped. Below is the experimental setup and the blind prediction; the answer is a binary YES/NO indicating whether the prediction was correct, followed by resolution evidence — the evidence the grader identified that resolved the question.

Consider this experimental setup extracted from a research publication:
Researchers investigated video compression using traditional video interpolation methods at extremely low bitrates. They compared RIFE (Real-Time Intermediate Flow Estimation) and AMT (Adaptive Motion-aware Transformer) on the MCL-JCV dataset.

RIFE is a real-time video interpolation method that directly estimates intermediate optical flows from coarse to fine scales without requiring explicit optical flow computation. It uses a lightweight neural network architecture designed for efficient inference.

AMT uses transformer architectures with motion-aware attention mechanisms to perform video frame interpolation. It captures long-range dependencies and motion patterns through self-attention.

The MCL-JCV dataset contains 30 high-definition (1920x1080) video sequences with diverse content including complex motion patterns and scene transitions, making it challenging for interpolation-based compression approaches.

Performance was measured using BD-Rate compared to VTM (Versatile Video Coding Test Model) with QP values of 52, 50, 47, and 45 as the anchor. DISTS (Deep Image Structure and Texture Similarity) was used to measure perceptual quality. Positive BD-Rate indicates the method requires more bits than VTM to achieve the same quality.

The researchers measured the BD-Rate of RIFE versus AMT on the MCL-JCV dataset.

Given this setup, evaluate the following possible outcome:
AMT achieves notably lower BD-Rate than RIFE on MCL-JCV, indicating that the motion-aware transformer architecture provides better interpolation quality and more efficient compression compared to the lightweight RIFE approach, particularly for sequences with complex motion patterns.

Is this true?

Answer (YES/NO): NO